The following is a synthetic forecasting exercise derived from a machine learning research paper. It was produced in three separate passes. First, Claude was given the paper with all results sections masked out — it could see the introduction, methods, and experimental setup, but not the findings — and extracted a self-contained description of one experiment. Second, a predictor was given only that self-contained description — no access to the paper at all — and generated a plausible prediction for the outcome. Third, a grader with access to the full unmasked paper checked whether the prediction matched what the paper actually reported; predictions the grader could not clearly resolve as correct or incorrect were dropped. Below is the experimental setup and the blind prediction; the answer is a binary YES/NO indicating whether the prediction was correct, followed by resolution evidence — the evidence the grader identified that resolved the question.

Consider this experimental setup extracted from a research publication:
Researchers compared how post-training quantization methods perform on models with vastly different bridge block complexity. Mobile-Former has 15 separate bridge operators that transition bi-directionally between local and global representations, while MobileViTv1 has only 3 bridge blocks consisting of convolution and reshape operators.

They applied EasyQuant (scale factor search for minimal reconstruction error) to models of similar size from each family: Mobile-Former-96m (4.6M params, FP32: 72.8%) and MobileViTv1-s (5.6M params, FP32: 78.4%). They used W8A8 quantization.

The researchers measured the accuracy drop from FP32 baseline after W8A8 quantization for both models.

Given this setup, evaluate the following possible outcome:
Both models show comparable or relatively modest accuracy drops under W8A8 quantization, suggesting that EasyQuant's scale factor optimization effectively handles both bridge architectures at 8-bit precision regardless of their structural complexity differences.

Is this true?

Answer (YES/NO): NO